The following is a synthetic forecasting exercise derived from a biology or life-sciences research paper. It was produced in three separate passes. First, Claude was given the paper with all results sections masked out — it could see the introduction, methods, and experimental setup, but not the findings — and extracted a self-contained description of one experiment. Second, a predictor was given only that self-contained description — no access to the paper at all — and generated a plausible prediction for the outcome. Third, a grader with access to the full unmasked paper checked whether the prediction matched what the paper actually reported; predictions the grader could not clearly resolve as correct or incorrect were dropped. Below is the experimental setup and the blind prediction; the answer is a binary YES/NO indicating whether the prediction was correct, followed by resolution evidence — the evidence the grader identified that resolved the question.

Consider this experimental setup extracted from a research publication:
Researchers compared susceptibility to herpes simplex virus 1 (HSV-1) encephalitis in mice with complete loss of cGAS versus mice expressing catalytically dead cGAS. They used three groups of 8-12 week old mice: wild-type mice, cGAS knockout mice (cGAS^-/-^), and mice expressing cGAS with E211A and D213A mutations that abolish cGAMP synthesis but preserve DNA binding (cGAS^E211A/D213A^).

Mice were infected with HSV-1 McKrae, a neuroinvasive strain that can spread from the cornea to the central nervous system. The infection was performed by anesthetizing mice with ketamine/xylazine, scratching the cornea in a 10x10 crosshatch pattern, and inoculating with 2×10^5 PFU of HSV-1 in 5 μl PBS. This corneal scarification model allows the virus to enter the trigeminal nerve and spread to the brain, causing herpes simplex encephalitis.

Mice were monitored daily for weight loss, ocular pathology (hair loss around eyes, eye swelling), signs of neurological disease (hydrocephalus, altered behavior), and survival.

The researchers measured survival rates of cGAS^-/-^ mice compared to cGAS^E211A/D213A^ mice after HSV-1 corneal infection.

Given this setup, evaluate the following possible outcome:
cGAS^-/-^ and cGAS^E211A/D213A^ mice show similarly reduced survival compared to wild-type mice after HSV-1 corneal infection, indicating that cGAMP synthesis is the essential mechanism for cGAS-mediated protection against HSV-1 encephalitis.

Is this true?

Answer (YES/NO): NO